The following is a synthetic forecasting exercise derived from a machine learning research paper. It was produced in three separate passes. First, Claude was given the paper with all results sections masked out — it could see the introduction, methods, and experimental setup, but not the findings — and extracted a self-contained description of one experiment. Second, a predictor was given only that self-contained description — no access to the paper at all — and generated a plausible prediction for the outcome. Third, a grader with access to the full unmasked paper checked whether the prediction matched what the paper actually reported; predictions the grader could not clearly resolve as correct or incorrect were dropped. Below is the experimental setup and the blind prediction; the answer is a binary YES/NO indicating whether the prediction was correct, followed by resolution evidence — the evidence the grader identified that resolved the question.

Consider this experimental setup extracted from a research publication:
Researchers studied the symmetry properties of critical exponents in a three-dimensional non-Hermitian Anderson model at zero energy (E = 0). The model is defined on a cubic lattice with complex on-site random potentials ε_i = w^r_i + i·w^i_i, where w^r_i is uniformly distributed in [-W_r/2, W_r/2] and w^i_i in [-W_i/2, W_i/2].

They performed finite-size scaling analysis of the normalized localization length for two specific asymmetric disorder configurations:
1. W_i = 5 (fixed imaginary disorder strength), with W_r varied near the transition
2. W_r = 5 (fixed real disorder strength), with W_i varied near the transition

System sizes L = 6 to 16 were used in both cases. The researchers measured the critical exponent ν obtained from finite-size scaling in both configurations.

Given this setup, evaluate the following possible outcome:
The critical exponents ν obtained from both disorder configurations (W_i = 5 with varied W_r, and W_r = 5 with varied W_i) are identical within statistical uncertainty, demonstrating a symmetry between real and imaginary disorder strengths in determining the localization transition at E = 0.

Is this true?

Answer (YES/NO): YES